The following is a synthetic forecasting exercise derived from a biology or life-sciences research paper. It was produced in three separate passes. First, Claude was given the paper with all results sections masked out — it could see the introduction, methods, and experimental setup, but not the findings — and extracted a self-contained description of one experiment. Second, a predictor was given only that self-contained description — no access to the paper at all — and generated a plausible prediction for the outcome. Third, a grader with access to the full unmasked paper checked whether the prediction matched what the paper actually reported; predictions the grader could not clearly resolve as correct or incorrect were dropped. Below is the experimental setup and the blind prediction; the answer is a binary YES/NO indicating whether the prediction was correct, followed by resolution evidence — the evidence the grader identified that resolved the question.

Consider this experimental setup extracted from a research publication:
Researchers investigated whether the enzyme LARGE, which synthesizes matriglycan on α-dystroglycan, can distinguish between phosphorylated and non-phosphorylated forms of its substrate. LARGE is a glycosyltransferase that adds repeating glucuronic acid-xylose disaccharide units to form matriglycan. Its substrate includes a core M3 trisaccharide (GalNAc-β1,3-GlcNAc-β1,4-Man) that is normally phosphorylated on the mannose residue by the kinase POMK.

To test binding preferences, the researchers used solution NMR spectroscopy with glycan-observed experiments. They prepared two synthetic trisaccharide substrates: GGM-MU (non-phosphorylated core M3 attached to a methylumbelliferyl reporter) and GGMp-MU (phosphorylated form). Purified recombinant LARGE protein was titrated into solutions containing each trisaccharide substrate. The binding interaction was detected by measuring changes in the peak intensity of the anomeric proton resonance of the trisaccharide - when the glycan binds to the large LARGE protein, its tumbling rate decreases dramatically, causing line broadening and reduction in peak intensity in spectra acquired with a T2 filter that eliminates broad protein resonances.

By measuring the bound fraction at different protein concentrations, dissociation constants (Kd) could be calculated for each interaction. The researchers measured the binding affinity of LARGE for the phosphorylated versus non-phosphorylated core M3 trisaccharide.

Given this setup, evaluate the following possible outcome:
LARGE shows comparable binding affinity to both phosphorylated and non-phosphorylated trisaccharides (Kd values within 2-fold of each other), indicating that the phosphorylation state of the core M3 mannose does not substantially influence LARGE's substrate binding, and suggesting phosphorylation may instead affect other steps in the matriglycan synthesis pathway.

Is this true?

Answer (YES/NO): NO